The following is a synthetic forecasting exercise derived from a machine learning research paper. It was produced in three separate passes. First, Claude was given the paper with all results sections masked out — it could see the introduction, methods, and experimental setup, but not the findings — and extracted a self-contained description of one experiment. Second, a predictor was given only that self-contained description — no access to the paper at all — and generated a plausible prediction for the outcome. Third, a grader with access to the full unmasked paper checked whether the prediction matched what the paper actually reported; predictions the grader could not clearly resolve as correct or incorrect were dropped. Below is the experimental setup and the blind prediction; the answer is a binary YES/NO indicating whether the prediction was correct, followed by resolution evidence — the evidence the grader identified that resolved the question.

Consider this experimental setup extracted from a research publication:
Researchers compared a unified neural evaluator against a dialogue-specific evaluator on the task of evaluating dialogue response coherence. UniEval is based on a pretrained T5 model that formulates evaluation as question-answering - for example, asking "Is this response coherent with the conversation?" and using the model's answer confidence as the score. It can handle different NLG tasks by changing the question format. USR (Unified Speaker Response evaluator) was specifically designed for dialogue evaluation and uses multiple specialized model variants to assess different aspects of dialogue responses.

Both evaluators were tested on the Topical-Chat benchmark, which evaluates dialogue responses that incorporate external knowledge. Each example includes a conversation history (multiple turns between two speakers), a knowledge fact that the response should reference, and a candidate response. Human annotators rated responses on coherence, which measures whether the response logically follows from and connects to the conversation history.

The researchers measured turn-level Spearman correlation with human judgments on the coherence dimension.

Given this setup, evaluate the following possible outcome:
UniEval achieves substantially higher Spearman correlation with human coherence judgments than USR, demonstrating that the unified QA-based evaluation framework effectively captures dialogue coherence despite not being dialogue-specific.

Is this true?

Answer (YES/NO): YES